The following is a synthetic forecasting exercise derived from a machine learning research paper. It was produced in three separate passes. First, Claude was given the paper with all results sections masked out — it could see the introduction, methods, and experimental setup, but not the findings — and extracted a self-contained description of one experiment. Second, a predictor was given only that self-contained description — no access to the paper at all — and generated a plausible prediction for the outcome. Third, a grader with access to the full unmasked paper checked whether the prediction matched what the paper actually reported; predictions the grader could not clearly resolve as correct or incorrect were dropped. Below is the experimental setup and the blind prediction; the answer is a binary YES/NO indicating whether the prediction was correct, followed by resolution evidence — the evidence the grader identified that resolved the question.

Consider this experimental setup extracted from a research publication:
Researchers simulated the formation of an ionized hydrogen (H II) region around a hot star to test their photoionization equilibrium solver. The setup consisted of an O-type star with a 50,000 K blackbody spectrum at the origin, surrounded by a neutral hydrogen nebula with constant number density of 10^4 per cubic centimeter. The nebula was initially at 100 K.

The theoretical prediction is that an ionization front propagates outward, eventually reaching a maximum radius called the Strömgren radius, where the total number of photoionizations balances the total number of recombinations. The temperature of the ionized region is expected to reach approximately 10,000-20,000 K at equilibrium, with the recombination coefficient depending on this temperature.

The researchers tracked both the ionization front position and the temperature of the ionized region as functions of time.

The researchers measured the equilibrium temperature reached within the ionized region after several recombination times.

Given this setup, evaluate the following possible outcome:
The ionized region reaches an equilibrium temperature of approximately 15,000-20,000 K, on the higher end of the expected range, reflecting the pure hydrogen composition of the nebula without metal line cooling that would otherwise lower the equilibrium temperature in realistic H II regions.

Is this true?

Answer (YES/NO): NO